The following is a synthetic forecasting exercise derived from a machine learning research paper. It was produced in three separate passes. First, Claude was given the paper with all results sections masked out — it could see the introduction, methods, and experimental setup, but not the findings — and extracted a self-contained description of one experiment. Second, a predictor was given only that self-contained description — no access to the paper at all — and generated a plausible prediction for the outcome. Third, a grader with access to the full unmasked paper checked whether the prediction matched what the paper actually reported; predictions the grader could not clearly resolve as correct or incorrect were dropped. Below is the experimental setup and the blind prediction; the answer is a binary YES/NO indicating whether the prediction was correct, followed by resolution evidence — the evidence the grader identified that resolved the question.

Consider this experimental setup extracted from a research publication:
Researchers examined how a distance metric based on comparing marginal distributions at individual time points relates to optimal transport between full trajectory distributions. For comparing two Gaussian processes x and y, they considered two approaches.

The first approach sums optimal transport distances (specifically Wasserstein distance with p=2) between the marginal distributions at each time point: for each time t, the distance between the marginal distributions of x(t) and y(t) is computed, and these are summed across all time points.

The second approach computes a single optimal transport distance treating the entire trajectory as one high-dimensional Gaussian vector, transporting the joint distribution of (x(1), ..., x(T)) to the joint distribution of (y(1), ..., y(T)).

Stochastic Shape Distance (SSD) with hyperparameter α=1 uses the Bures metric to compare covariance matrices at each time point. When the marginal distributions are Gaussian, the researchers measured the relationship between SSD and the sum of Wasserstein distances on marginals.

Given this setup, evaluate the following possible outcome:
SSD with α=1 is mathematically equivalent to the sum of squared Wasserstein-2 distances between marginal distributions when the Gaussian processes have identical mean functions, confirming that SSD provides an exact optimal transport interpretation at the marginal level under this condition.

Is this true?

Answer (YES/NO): NO